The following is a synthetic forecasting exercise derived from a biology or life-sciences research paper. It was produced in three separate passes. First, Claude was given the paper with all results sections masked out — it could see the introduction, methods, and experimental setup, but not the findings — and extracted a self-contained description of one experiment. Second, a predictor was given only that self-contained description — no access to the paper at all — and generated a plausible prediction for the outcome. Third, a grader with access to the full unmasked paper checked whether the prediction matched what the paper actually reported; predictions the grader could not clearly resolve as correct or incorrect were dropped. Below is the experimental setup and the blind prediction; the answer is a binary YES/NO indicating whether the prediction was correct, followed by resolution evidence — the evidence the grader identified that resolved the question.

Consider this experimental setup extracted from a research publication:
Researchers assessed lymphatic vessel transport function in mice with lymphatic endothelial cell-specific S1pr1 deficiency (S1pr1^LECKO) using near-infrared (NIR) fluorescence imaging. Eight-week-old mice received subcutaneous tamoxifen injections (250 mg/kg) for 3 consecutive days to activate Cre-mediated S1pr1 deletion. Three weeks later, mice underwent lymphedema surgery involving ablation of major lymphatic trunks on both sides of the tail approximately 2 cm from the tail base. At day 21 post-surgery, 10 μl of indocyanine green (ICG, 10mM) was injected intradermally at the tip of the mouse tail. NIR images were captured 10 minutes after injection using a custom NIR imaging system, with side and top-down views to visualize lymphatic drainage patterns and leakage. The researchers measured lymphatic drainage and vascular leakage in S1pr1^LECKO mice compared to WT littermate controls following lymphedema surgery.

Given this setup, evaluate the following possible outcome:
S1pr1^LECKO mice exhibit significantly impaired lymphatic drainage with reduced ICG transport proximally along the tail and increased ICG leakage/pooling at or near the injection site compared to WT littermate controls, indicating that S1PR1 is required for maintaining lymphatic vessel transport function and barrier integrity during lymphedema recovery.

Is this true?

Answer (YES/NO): YES